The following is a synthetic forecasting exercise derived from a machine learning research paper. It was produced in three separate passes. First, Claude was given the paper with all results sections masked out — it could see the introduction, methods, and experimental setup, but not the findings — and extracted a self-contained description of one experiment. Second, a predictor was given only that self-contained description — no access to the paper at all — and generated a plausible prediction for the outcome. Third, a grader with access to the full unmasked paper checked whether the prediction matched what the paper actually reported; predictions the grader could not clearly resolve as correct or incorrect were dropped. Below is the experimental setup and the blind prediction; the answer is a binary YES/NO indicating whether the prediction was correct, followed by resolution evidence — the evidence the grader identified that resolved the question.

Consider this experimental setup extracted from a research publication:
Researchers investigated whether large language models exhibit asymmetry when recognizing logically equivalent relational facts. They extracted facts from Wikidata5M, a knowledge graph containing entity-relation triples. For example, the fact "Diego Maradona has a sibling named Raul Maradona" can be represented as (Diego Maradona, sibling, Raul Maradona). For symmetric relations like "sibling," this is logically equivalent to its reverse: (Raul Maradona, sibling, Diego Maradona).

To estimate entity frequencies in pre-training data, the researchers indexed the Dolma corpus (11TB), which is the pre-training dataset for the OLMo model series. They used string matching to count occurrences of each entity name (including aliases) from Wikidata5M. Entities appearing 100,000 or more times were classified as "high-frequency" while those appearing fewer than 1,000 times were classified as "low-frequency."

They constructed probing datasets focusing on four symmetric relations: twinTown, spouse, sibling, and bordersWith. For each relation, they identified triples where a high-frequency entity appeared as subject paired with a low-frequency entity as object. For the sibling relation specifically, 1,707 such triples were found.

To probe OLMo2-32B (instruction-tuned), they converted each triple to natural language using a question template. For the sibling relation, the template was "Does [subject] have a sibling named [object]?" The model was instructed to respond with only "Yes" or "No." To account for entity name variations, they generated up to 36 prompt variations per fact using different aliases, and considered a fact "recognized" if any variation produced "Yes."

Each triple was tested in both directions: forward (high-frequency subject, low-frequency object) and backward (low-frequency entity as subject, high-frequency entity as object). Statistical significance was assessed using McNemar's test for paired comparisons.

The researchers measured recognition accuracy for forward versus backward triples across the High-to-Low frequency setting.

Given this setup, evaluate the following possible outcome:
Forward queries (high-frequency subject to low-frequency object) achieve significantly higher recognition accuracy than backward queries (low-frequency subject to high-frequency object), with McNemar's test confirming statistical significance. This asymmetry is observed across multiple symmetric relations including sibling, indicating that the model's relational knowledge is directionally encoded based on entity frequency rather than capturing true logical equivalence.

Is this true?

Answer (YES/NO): YES